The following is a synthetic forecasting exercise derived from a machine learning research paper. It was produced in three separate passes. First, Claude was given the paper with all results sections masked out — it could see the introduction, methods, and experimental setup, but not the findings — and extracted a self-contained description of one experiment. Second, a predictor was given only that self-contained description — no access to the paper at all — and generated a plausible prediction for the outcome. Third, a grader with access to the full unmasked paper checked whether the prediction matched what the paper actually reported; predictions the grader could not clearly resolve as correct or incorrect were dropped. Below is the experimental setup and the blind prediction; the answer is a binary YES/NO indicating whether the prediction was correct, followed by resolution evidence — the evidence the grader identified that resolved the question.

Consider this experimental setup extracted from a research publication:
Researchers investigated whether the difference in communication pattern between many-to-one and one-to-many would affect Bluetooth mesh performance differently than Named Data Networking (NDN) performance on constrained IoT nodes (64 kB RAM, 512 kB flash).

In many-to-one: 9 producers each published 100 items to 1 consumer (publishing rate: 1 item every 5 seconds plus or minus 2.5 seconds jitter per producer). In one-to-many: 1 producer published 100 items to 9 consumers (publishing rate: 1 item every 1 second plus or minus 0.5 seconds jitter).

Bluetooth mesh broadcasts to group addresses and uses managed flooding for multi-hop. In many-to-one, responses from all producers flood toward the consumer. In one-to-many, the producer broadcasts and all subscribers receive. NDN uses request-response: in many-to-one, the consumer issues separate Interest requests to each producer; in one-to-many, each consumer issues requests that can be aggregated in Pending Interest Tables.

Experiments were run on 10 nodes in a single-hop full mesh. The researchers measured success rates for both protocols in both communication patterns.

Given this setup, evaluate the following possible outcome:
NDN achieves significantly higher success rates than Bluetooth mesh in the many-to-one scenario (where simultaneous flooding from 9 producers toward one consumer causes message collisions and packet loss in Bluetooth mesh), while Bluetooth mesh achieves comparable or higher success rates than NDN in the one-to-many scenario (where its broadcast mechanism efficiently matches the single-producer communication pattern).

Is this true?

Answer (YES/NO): NO